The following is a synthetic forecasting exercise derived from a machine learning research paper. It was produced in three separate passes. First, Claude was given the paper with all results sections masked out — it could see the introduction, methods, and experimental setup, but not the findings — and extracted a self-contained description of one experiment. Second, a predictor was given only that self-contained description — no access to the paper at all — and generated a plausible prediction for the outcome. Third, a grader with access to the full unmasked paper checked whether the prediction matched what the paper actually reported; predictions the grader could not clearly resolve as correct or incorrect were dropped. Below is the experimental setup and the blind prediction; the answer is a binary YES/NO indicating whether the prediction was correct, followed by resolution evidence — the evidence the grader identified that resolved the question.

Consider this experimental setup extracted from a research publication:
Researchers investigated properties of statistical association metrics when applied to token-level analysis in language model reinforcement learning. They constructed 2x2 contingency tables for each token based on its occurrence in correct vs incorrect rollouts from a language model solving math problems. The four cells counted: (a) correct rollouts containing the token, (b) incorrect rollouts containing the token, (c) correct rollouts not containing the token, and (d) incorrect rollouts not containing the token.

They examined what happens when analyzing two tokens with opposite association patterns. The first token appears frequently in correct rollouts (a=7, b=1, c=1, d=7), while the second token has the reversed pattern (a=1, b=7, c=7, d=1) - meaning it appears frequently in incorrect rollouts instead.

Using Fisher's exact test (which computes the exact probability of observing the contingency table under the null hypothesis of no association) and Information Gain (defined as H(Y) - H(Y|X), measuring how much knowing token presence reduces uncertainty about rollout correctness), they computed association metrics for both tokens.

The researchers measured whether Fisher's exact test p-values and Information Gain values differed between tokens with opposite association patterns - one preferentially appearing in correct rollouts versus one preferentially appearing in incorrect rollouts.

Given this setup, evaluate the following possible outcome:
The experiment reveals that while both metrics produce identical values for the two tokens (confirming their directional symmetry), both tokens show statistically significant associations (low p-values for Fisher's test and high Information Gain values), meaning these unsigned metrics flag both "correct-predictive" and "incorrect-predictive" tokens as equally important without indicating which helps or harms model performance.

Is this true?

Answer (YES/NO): NO